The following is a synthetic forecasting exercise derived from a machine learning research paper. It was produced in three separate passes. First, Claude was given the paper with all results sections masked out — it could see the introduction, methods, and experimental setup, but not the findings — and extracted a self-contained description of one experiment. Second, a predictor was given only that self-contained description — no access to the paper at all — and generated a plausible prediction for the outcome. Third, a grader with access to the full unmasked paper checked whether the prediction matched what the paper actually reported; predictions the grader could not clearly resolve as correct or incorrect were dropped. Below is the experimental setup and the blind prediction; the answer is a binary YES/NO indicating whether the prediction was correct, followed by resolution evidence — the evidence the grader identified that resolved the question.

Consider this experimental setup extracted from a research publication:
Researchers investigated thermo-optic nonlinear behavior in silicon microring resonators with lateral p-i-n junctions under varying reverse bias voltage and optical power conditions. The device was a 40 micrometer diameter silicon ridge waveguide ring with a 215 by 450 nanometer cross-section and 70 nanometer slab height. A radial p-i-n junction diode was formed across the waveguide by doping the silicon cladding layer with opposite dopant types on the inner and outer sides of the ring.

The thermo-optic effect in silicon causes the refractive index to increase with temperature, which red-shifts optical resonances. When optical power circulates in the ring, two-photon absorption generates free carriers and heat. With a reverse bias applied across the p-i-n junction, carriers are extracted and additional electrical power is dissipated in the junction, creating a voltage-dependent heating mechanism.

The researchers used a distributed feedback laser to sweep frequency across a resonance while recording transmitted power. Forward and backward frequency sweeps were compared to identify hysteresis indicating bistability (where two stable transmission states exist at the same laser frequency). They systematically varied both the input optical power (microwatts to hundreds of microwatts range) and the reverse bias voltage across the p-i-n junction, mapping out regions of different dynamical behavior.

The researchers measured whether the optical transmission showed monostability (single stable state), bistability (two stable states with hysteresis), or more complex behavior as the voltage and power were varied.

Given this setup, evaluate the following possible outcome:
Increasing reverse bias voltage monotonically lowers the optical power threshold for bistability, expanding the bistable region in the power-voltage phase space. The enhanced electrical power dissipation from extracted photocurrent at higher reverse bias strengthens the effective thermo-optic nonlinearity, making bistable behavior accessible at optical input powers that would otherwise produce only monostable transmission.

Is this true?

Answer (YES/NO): YES